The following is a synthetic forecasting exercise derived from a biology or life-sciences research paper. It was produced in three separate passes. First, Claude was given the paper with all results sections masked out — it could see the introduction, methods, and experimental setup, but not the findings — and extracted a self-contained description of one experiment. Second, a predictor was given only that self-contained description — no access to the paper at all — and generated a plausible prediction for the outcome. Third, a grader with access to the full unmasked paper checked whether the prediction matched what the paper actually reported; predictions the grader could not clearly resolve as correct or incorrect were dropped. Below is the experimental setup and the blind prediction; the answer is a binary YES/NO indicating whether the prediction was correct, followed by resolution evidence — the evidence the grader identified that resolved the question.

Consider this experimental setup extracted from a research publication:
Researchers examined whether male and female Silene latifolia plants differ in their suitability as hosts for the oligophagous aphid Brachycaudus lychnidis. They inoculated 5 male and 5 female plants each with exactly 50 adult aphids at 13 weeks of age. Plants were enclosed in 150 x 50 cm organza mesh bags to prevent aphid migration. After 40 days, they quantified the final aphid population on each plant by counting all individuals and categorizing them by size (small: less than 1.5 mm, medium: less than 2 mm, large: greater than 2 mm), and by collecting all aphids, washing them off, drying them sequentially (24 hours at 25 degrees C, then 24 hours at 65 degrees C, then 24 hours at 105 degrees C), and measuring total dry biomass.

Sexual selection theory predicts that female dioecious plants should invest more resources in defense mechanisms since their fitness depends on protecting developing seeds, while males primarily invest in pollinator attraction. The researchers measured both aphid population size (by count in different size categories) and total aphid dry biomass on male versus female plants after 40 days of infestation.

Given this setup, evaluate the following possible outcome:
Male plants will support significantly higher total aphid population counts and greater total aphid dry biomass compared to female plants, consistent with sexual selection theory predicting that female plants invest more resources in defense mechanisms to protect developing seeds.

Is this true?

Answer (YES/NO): NO